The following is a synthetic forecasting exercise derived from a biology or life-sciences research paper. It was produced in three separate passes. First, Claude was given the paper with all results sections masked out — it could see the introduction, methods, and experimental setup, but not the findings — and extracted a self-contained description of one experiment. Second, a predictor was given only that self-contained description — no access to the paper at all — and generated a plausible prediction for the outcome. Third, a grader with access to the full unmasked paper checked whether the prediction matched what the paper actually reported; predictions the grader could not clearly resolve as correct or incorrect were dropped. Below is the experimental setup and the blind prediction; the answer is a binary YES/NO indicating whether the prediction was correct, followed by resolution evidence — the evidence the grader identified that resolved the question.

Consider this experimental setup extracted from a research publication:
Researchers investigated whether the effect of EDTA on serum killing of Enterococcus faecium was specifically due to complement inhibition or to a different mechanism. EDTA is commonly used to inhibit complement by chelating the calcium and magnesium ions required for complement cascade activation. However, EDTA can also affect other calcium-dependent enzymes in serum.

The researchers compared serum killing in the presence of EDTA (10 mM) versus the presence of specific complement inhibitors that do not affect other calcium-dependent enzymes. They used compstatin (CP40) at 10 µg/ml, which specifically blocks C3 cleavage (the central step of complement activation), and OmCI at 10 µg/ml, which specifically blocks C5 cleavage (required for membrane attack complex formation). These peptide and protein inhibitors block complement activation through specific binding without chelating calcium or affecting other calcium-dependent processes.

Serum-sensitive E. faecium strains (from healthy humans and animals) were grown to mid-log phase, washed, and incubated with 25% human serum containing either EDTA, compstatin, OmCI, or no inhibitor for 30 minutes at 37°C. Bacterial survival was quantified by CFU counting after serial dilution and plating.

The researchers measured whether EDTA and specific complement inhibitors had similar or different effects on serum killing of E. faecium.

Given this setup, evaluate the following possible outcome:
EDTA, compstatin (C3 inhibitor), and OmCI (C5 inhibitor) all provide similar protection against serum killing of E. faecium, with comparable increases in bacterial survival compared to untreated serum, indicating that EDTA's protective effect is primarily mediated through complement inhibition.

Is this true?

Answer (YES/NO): NO